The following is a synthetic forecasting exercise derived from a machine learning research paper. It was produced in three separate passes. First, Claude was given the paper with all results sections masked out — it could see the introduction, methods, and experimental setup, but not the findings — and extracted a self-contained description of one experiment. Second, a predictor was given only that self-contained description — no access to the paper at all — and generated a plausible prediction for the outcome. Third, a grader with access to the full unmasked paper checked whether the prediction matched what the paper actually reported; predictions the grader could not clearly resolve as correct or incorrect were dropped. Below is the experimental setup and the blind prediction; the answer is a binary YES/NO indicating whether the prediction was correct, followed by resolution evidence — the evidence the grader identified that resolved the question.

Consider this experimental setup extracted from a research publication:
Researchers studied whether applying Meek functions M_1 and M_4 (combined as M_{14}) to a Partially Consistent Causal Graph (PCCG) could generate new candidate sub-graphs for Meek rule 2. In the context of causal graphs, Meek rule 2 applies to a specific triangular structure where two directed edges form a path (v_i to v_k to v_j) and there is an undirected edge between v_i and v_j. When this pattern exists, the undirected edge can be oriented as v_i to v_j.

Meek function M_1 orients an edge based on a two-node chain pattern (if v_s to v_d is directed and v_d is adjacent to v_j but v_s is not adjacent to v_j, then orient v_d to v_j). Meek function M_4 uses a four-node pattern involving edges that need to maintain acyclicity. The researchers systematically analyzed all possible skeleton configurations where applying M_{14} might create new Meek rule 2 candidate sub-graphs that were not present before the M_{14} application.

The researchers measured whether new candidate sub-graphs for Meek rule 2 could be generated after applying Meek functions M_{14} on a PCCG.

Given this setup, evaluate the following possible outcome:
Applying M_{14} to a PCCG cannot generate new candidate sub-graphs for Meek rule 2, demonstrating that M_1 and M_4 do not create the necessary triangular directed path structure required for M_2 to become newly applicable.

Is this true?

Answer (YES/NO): YES